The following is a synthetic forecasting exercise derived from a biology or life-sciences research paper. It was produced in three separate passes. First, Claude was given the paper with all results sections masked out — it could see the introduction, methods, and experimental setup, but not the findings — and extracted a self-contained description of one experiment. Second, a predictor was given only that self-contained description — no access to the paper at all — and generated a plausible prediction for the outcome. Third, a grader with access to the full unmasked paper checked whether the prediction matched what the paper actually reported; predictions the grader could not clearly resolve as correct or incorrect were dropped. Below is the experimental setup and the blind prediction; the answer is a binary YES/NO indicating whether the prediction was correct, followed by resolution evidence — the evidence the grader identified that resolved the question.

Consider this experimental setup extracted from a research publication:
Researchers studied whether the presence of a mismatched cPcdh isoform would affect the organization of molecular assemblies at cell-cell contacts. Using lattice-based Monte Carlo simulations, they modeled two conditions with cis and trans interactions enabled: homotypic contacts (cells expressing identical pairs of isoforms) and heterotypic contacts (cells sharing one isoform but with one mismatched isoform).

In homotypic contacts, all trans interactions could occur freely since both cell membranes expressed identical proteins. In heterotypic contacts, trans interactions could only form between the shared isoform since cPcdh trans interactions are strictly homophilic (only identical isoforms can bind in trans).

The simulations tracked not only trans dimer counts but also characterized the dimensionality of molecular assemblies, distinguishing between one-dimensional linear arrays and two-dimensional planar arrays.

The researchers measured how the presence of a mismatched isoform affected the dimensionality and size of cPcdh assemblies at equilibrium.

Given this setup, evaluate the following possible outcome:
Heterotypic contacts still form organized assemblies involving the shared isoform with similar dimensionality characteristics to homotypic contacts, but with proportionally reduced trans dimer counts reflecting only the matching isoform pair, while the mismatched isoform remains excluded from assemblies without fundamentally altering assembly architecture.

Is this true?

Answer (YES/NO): NO